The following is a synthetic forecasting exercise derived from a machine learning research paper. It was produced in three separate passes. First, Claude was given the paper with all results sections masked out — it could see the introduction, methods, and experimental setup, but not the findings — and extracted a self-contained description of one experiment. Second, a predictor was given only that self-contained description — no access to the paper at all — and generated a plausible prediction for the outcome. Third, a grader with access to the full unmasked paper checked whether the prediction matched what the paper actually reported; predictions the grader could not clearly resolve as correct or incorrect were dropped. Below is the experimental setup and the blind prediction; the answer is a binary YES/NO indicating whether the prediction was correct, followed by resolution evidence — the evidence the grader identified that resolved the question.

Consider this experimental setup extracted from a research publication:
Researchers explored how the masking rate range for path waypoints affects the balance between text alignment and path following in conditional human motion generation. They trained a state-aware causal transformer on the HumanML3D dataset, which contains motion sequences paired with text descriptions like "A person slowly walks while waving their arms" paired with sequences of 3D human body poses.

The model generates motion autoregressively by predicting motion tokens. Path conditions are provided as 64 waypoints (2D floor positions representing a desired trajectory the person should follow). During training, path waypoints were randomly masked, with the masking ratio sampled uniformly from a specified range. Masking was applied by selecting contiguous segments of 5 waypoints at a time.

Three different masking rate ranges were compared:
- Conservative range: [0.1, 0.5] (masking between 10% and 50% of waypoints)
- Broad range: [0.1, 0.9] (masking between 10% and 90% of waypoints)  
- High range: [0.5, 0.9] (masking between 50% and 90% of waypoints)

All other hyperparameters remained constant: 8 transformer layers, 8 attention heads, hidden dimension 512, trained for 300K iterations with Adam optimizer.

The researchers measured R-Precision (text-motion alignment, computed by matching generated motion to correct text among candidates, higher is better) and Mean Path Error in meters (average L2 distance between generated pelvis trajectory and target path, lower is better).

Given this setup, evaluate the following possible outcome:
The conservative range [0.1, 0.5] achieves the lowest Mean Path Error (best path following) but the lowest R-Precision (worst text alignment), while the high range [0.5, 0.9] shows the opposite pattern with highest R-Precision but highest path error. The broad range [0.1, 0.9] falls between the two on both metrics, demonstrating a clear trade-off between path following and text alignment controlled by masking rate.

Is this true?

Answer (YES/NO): NO